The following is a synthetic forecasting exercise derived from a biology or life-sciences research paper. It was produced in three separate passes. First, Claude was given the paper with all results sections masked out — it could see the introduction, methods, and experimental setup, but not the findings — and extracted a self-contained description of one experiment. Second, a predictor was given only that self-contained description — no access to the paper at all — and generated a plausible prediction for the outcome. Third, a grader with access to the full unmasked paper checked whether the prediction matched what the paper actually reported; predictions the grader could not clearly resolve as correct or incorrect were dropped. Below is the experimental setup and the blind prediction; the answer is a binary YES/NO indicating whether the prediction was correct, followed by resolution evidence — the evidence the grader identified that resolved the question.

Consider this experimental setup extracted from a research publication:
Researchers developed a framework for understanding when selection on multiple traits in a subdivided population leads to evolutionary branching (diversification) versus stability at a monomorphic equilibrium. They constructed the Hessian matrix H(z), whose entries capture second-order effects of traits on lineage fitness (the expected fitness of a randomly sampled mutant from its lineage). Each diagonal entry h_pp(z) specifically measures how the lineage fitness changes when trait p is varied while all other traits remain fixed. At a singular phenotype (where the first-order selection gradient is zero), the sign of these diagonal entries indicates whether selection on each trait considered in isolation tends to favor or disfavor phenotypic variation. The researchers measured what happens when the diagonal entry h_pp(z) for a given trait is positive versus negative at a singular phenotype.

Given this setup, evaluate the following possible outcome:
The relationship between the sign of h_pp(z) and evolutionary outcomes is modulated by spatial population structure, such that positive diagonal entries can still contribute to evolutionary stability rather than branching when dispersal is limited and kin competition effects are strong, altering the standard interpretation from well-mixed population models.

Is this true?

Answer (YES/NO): NO